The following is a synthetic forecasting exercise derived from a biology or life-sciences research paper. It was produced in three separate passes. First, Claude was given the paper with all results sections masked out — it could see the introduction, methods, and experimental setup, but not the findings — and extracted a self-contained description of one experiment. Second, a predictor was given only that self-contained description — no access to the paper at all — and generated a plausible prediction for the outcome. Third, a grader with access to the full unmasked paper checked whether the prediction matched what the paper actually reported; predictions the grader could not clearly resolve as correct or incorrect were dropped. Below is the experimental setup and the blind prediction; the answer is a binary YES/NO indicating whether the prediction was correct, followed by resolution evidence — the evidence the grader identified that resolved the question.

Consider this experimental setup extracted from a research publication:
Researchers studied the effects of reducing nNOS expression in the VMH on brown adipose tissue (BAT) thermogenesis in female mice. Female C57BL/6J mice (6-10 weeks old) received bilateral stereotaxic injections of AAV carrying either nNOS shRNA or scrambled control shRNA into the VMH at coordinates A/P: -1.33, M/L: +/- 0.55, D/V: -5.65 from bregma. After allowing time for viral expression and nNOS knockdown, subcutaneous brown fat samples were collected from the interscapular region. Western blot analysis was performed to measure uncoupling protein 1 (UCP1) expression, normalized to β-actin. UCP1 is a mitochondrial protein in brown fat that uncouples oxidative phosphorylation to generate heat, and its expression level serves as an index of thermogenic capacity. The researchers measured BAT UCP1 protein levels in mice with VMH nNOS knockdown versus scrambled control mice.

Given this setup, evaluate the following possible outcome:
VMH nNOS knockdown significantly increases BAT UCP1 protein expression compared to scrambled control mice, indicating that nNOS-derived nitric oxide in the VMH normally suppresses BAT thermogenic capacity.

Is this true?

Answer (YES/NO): NO